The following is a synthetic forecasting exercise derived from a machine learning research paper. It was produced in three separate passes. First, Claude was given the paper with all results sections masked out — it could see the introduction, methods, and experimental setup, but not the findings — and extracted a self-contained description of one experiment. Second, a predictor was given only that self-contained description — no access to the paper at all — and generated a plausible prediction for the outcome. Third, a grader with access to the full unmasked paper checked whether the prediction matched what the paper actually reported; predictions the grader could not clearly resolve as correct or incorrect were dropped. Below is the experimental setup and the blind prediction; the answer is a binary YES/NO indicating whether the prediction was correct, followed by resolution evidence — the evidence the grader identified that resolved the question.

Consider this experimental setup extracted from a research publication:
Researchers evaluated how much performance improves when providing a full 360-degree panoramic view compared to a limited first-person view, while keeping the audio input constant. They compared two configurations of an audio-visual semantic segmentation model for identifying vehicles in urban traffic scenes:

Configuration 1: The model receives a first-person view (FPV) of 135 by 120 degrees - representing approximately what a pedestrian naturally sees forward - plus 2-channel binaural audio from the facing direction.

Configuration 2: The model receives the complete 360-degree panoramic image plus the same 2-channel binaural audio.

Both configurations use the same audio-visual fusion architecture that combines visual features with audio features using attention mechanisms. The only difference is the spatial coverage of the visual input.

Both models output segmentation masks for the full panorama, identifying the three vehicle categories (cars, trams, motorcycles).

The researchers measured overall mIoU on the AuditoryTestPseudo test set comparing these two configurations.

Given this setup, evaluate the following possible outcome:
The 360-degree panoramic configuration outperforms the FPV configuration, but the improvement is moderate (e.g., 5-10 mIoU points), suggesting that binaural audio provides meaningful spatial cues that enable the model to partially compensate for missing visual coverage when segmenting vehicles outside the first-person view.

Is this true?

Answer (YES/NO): NO